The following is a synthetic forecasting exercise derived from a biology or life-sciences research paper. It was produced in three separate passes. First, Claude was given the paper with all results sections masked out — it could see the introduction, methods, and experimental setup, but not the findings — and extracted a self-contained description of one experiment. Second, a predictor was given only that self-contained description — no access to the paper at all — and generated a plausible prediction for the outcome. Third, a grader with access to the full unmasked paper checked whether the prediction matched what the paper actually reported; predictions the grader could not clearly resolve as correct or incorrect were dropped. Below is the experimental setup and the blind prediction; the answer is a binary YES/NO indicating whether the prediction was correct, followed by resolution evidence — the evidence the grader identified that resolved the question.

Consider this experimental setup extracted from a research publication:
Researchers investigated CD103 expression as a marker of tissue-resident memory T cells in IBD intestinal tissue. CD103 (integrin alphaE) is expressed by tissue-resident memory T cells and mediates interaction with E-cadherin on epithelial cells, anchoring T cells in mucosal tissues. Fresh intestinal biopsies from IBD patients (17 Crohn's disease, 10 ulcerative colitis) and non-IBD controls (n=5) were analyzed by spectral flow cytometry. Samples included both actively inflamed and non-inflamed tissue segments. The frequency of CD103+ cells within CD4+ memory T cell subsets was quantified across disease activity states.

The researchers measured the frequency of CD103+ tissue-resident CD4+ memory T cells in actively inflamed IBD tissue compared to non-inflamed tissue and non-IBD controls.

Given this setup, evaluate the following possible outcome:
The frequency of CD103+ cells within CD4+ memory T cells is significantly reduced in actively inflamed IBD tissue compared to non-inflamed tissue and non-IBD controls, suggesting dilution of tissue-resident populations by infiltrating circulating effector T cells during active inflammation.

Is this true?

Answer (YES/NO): NO